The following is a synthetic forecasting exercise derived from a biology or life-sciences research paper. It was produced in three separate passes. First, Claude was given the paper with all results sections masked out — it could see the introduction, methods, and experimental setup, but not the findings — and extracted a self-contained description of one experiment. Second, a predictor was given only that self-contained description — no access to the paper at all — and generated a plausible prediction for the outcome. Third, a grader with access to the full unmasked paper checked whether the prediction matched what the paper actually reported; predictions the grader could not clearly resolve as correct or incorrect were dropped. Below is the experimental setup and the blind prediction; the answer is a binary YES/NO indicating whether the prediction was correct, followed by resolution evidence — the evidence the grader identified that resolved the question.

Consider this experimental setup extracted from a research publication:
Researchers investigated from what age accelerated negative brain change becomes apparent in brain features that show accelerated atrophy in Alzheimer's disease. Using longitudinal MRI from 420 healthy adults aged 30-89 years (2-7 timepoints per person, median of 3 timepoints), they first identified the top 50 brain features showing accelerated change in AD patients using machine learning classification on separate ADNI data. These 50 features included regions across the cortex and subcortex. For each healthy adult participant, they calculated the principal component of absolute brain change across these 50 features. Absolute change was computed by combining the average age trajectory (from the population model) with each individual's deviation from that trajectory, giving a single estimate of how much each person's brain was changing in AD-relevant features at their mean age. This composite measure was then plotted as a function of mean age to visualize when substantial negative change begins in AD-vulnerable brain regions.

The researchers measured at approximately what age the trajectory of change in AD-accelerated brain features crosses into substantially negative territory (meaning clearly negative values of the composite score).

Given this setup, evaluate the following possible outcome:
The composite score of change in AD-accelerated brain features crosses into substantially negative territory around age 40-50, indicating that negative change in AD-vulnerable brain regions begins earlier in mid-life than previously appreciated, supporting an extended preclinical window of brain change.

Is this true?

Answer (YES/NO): NO